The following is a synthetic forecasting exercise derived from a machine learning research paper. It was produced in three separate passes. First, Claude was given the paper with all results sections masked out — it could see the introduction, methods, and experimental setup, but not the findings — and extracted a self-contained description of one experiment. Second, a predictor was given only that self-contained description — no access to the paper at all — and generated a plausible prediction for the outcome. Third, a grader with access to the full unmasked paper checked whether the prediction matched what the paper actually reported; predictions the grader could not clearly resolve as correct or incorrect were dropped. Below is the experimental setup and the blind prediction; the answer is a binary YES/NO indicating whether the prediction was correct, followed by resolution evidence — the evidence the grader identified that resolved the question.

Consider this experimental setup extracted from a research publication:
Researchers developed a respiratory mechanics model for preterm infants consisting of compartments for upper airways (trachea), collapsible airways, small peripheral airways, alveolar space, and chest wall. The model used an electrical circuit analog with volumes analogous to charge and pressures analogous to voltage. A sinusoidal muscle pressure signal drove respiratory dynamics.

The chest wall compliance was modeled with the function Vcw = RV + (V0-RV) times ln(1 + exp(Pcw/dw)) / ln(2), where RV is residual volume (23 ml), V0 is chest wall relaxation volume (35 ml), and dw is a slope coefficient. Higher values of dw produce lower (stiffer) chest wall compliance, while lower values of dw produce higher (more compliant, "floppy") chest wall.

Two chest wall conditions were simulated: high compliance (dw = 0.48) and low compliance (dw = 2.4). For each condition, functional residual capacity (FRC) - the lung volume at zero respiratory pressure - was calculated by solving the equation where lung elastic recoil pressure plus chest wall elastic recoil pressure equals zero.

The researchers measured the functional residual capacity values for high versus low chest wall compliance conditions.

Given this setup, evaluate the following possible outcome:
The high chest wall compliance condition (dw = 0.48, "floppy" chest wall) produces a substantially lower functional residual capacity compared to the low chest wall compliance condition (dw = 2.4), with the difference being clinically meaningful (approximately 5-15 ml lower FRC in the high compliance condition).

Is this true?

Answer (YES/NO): NO